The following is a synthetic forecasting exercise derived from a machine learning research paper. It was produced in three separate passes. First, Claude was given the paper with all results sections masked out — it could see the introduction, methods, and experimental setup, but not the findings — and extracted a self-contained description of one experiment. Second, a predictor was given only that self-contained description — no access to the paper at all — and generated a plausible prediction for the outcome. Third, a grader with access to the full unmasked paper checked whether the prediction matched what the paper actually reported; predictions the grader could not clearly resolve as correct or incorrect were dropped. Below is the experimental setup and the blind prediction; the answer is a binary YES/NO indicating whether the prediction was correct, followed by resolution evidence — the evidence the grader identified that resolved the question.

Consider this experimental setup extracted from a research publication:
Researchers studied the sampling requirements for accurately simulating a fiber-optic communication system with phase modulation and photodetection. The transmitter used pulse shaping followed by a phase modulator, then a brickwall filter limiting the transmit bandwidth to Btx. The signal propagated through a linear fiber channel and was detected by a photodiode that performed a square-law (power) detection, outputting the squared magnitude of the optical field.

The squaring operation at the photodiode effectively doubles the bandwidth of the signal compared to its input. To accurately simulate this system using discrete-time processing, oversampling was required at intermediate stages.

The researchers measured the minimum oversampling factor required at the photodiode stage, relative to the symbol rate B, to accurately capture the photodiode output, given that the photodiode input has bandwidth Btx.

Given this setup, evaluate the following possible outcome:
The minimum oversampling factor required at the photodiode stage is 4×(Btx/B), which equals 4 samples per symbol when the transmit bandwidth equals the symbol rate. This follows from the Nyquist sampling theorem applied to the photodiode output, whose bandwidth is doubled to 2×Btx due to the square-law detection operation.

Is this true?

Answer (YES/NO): NO